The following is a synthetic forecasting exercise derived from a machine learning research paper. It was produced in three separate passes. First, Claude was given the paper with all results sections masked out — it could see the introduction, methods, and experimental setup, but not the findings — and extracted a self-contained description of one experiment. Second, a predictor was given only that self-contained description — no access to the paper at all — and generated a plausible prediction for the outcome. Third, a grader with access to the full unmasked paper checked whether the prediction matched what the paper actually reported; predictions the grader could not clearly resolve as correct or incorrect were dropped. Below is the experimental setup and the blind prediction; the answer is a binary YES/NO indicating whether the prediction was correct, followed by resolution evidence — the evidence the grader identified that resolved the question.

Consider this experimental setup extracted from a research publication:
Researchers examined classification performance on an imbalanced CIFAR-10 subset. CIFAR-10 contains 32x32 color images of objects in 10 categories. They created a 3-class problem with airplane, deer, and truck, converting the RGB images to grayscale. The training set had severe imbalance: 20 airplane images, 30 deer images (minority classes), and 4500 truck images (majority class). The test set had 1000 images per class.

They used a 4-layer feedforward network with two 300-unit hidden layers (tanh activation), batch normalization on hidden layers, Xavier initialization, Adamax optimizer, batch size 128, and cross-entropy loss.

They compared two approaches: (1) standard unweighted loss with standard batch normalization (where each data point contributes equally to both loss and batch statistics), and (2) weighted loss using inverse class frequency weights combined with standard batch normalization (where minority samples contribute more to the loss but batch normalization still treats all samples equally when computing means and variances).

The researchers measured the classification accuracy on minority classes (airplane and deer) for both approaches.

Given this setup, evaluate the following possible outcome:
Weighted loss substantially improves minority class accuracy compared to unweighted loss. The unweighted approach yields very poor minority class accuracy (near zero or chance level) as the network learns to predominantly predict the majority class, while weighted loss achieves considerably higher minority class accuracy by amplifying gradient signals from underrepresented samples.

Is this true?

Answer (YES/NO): NO